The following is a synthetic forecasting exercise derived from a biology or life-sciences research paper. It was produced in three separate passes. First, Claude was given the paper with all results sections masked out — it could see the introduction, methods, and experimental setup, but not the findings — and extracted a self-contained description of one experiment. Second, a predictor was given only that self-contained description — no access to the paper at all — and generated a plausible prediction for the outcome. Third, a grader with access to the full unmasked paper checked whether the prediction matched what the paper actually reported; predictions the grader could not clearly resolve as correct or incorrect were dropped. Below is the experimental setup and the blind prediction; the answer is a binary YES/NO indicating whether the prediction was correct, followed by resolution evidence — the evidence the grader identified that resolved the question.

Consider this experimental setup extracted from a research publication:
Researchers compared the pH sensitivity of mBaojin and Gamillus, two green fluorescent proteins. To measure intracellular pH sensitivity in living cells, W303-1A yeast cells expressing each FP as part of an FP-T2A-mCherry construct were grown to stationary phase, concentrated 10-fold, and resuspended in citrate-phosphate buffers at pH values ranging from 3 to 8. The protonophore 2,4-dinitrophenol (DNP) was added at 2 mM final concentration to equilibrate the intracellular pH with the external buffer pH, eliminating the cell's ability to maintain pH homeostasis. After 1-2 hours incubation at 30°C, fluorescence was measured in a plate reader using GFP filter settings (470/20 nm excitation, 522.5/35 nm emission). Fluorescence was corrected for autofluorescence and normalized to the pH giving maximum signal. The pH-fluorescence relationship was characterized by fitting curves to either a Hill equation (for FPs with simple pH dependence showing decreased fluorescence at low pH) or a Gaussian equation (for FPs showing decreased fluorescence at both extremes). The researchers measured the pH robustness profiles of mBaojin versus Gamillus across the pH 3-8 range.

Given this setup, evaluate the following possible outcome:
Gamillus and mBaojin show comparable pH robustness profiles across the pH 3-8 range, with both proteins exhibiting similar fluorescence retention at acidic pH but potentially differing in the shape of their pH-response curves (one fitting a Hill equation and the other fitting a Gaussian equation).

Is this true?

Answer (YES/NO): NO